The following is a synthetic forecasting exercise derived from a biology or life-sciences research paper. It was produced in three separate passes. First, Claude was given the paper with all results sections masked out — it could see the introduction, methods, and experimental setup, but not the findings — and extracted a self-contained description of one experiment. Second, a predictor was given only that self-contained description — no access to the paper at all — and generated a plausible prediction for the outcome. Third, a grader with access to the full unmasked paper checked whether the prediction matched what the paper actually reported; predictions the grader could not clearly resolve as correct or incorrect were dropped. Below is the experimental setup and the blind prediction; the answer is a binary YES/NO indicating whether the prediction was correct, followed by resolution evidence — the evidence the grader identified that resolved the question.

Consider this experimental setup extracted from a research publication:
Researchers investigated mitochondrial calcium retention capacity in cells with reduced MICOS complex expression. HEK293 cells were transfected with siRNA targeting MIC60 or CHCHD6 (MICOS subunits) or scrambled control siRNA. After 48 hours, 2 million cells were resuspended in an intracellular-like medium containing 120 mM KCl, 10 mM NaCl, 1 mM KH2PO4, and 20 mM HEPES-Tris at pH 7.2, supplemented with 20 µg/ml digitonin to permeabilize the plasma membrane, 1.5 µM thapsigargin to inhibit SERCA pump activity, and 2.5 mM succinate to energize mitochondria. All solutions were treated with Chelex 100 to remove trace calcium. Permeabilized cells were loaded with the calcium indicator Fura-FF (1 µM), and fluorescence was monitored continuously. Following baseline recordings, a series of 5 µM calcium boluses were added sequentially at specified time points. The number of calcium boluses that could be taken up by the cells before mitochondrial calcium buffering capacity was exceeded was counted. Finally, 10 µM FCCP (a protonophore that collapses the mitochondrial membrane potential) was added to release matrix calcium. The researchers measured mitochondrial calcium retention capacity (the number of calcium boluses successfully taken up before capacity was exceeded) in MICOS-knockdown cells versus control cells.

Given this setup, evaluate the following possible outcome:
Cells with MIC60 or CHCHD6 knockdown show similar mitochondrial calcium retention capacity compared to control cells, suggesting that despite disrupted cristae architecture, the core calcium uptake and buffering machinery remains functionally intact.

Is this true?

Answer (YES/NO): NO